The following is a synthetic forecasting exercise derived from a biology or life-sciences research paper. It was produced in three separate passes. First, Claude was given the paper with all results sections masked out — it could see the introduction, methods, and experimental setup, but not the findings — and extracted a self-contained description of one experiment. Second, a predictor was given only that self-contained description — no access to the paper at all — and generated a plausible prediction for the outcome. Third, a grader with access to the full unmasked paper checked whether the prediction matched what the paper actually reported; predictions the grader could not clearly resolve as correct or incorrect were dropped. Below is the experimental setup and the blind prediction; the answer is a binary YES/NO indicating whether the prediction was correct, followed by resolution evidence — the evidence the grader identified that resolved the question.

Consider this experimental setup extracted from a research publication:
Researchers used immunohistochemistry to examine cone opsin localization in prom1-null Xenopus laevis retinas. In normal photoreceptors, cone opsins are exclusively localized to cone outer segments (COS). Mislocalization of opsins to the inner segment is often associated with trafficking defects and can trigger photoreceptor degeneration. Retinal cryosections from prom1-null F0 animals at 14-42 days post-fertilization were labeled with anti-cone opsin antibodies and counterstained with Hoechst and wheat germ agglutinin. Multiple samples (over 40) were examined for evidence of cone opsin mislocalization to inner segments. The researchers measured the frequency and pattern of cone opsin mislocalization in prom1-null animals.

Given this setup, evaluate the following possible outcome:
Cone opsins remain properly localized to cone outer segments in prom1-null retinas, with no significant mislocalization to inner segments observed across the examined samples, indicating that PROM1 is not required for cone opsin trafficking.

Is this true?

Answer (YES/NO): NO